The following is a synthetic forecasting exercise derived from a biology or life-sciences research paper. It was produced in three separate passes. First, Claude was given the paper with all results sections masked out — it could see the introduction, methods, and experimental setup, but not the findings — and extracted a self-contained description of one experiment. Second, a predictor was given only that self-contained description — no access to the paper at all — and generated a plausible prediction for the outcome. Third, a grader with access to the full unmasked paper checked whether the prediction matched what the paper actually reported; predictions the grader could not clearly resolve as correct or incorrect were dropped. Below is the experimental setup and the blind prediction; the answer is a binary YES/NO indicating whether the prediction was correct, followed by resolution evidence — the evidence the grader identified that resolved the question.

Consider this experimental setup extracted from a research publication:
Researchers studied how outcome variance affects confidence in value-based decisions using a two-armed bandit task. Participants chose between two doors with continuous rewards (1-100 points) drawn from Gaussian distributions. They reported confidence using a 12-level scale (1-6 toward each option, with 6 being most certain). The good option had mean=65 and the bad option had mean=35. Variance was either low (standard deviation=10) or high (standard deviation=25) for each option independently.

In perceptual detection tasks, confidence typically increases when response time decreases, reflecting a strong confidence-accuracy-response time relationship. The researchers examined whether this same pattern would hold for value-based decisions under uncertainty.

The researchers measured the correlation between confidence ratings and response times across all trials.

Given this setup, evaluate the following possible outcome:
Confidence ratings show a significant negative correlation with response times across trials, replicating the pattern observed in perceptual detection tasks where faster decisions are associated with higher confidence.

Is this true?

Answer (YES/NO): NO